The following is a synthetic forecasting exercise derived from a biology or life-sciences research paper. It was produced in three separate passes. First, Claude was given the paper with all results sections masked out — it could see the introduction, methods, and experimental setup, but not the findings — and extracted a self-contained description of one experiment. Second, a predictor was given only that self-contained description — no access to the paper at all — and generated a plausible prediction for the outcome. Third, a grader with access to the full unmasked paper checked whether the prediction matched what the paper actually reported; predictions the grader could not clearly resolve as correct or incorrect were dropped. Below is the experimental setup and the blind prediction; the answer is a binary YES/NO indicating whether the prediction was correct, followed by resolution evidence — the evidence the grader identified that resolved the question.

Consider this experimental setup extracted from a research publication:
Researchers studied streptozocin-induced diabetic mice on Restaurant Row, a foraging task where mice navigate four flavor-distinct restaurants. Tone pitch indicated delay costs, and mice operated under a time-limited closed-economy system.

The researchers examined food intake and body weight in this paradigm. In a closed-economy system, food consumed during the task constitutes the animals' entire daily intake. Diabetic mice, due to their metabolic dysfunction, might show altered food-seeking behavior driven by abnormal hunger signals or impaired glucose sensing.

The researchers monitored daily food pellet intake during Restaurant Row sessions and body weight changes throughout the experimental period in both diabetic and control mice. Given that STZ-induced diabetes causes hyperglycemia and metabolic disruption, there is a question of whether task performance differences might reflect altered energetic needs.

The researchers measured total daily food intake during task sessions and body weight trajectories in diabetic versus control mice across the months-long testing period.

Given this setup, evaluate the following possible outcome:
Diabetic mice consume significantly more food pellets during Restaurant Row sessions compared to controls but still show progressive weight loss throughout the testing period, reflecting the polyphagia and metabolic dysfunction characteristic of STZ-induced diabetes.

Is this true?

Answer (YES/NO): NO